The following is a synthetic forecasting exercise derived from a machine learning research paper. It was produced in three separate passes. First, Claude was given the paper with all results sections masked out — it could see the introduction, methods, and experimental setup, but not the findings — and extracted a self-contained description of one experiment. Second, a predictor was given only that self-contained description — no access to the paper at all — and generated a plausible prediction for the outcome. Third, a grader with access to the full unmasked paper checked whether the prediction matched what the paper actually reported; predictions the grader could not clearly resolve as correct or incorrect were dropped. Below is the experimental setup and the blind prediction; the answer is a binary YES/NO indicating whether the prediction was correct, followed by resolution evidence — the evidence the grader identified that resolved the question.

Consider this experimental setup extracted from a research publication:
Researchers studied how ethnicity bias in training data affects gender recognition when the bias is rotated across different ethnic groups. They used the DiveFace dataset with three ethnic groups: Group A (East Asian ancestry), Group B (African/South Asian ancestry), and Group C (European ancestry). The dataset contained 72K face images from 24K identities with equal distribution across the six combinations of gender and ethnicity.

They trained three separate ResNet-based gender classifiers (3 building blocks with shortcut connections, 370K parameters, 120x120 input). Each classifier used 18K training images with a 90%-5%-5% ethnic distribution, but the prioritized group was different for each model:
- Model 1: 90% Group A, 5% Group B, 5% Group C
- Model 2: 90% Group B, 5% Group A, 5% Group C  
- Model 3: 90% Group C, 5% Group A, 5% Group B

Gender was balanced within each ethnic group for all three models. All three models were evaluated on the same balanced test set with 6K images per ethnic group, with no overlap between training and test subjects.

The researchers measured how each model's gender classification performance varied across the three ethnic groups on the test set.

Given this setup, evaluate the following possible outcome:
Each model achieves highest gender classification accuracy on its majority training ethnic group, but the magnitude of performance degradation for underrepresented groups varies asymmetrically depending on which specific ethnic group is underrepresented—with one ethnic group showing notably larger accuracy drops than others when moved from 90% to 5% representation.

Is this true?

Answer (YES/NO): YES